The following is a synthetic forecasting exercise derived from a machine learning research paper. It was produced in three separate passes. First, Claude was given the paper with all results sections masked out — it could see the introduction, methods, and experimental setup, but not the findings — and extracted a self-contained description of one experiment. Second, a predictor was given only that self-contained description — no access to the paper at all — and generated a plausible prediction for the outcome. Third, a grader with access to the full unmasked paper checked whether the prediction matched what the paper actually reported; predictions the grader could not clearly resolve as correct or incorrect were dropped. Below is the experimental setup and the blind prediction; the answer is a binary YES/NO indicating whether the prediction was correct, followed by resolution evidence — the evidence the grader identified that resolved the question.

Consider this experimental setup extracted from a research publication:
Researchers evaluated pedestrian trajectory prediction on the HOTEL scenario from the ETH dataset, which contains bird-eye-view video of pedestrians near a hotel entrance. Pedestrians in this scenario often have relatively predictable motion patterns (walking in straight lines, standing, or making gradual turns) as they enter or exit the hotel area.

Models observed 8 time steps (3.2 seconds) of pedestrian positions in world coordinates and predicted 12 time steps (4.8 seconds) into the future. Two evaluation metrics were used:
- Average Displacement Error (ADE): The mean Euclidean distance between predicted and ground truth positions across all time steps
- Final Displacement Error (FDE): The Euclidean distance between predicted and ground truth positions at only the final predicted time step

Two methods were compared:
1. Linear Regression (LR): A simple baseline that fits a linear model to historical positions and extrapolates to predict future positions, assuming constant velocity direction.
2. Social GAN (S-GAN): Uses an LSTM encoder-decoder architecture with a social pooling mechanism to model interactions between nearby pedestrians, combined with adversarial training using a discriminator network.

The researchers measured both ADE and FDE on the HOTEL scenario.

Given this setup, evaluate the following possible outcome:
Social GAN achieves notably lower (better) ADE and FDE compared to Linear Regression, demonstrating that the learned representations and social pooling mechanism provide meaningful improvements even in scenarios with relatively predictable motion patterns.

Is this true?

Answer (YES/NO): NO